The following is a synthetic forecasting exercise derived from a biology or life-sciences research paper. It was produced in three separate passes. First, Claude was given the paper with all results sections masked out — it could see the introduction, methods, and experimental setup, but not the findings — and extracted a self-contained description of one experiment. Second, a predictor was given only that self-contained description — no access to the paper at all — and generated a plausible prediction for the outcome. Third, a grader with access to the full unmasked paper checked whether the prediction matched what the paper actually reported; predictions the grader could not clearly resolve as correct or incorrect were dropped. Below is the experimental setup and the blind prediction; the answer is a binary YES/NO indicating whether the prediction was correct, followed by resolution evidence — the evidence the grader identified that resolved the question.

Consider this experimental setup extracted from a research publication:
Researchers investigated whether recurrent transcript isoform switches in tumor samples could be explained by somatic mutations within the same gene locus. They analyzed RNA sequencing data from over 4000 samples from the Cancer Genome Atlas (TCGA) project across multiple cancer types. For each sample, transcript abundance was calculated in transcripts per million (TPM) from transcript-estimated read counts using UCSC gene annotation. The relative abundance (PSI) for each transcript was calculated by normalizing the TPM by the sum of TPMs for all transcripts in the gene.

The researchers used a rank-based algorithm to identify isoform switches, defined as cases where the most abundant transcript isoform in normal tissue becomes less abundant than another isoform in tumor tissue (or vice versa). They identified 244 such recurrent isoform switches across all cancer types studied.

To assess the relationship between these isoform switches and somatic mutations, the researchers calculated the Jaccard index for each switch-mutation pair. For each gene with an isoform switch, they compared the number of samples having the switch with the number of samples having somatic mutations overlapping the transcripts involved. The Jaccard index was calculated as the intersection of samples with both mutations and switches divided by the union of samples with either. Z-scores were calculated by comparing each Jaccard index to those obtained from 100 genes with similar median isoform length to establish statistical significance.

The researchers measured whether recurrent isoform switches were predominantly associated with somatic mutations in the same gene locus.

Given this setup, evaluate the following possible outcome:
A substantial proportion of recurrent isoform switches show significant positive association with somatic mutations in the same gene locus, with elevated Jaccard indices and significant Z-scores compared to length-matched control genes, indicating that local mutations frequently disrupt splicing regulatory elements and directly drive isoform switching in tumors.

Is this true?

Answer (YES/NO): NO